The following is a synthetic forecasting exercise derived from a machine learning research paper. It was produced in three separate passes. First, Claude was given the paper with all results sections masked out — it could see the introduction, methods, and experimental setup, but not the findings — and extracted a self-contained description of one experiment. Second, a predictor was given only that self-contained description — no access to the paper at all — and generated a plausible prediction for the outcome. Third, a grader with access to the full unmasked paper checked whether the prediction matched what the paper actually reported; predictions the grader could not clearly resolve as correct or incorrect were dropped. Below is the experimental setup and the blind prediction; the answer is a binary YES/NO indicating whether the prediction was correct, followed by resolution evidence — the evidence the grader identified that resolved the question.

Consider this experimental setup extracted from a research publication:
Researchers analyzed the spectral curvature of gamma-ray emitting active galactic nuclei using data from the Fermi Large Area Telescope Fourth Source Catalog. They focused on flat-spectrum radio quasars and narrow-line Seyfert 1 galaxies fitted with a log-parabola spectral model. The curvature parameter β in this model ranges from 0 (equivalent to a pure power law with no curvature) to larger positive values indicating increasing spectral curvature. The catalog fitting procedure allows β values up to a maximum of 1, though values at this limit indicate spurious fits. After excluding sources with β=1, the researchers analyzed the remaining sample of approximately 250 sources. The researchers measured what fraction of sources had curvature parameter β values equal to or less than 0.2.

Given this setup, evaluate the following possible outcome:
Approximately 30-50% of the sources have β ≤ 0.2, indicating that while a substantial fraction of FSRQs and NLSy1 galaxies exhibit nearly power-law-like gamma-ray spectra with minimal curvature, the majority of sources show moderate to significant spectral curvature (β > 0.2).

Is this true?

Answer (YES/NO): NO